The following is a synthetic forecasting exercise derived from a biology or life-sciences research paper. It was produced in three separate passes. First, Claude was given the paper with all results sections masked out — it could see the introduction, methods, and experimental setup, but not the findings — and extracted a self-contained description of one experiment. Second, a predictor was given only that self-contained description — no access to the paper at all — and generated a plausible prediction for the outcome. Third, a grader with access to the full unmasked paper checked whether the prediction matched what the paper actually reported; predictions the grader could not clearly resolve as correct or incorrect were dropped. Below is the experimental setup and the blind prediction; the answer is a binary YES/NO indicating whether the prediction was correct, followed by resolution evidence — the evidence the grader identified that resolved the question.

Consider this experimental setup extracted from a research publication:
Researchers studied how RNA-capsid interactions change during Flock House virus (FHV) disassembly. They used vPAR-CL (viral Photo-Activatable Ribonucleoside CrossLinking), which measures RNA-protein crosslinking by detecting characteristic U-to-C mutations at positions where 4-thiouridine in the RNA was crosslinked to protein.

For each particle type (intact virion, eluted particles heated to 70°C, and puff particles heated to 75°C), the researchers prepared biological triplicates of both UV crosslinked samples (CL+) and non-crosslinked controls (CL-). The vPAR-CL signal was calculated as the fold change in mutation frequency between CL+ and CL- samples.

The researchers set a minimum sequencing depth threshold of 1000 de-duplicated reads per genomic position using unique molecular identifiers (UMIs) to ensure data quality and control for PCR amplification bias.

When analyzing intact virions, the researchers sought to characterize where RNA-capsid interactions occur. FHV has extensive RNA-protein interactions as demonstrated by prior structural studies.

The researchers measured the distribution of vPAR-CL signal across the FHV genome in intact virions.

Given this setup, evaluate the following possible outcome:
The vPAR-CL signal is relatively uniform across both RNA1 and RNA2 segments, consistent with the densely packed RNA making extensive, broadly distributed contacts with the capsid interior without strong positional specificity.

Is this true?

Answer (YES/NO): NO